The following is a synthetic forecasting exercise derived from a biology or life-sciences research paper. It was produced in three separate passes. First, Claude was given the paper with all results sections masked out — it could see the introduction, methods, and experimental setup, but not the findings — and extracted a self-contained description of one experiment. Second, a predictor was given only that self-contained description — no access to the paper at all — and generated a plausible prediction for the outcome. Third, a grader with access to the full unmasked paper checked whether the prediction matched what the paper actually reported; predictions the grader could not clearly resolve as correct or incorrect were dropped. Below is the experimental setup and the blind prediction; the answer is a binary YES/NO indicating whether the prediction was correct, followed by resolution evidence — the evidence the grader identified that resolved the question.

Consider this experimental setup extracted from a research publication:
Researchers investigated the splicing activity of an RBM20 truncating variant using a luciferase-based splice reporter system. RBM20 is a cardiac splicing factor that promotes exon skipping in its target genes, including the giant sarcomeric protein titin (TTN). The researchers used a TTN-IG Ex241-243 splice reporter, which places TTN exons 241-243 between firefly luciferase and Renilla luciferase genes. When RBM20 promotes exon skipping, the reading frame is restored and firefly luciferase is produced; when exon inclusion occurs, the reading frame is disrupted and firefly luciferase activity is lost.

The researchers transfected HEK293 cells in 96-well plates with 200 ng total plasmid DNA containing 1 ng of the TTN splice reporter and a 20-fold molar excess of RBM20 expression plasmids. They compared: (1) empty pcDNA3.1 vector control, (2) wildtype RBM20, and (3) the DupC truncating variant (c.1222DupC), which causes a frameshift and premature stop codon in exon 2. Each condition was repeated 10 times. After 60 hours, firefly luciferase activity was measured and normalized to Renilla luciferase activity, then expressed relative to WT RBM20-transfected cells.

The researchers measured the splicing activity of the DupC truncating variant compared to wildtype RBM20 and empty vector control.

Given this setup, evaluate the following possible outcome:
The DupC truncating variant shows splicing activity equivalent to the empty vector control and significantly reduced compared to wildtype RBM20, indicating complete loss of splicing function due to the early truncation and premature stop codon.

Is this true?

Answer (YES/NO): YES